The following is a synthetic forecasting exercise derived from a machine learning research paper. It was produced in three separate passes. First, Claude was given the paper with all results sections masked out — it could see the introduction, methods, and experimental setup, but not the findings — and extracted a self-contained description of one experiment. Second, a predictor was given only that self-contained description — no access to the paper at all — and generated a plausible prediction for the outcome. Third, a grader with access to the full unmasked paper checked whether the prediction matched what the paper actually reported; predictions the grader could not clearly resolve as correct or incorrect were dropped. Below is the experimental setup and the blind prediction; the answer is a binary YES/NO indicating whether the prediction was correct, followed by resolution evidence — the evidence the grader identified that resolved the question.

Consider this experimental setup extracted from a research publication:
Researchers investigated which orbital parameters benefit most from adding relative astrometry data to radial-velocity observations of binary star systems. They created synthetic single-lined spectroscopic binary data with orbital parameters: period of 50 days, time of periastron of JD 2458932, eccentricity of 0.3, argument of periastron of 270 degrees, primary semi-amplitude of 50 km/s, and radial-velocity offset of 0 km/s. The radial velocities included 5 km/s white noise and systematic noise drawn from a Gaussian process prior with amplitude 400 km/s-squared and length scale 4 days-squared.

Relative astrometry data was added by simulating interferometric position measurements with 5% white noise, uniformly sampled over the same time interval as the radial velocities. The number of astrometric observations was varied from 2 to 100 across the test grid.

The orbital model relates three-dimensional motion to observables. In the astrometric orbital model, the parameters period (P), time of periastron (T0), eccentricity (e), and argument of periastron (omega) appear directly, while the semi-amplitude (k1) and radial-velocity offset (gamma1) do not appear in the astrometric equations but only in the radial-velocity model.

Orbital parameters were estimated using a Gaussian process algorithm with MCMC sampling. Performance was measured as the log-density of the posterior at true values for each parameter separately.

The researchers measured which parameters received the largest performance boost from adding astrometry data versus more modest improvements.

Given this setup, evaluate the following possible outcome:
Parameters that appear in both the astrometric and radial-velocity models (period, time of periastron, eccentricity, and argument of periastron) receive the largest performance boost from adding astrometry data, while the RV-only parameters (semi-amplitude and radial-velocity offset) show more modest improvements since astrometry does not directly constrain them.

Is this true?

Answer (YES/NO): YES